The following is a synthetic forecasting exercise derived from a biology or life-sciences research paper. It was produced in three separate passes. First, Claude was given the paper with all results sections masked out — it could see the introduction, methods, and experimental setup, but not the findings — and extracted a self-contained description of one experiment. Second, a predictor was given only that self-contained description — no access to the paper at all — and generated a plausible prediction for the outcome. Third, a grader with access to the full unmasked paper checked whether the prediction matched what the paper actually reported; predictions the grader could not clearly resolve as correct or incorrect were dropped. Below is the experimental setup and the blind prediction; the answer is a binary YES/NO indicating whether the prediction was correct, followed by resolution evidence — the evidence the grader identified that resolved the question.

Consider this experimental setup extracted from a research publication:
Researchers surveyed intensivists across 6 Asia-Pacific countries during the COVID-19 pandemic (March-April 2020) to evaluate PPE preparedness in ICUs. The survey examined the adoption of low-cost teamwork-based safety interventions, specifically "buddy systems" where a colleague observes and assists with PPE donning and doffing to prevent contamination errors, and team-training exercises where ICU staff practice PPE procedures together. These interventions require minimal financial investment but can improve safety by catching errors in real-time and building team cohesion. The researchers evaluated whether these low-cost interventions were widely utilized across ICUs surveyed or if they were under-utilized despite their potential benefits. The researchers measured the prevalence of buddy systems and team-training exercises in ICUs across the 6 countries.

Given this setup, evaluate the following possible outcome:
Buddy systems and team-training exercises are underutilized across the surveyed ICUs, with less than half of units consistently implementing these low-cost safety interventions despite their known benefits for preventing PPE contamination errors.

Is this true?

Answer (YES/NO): YES